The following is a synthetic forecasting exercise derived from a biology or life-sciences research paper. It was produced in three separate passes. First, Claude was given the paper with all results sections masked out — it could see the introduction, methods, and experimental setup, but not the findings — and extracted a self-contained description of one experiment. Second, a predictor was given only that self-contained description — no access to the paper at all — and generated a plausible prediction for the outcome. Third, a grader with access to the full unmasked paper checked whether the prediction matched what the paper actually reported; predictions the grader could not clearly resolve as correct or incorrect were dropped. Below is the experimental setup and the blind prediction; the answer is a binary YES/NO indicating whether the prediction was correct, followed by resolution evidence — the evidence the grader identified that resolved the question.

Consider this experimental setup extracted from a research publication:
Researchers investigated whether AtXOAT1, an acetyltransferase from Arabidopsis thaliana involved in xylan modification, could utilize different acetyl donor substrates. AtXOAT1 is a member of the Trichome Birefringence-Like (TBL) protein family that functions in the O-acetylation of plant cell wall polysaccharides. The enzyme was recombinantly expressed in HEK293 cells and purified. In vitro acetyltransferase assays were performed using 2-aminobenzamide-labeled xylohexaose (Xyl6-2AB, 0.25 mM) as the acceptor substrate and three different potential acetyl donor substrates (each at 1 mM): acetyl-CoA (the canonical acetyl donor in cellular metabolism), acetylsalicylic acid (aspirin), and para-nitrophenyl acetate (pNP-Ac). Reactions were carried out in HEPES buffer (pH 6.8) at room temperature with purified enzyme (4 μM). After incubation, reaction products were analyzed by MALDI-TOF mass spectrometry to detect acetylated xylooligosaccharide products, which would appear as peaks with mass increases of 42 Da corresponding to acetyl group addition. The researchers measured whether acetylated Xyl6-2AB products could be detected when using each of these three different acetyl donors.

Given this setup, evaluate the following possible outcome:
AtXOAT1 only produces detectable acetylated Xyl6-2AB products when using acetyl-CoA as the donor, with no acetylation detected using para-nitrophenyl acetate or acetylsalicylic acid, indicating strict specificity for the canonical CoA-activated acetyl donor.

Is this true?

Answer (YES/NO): NO